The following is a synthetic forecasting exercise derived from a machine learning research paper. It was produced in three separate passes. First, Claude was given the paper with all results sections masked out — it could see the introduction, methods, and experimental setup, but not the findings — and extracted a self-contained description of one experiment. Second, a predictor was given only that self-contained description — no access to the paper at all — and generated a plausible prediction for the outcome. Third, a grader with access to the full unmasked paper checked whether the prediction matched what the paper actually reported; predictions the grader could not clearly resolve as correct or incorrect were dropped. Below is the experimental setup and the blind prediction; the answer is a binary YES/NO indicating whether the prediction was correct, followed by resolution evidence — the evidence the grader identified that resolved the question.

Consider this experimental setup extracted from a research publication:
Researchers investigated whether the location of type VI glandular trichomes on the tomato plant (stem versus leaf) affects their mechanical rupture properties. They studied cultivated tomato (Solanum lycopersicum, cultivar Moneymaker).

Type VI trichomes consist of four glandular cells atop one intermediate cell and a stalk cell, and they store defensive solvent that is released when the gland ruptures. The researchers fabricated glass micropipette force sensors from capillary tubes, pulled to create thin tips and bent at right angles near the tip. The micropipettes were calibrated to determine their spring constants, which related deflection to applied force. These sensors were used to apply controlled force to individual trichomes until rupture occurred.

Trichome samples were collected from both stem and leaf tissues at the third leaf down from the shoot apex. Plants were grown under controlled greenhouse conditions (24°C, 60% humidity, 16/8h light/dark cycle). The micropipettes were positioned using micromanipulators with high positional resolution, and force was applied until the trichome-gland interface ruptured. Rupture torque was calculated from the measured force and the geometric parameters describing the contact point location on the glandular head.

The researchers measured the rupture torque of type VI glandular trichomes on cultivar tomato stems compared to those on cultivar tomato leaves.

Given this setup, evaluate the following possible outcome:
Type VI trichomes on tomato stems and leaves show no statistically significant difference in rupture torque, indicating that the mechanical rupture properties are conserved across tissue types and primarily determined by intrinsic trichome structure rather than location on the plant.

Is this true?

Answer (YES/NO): NO